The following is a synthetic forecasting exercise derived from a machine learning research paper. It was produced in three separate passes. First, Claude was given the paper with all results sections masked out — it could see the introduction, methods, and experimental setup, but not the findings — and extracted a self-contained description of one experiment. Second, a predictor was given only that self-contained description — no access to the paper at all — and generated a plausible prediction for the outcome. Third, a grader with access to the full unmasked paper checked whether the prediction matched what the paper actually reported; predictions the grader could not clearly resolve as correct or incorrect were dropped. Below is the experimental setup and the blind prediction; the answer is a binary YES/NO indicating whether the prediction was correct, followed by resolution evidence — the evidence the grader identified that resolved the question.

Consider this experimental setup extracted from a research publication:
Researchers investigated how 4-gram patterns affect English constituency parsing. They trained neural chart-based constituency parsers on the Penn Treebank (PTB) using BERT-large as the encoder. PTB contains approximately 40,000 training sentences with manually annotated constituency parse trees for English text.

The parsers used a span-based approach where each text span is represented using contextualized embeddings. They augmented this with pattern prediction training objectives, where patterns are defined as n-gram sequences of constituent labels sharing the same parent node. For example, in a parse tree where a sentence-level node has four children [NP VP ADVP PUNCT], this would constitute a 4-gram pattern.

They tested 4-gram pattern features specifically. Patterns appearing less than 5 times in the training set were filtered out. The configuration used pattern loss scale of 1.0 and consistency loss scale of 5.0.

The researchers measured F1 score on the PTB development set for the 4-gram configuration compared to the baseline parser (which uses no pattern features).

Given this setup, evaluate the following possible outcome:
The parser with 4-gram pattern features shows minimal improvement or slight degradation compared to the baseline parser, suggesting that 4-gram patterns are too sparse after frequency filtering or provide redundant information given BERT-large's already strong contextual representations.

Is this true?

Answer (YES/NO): NO